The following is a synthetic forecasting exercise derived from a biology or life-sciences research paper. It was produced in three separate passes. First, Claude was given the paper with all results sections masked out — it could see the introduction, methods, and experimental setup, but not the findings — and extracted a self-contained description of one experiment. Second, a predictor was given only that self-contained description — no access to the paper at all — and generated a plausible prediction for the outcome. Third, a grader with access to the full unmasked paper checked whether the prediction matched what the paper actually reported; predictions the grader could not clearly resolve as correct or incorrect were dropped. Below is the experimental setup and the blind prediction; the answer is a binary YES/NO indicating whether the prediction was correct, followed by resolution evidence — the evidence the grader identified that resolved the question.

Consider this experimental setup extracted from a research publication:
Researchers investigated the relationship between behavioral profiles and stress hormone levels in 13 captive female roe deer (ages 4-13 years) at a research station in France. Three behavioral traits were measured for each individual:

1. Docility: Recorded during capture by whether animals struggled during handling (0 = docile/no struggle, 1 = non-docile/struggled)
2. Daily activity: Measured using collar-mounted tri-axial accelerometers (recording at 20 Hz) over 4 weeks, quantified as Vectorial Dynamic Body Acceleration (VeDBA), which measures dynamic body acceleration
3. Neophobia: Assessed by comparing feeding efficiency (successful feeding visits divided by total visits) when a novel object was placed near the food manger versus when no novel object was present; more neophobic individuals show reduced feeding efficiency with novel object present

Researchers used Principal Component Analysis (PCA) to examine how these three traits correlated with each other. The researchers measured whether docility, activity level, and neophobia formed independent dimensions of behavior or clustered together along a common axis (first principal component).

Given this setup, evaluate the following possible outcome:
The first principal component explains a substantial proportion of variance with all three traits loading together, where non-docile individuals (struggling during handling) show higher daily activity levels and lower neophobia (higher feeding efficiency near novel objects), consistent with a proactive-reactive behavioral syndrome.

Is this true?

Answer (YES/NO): NO